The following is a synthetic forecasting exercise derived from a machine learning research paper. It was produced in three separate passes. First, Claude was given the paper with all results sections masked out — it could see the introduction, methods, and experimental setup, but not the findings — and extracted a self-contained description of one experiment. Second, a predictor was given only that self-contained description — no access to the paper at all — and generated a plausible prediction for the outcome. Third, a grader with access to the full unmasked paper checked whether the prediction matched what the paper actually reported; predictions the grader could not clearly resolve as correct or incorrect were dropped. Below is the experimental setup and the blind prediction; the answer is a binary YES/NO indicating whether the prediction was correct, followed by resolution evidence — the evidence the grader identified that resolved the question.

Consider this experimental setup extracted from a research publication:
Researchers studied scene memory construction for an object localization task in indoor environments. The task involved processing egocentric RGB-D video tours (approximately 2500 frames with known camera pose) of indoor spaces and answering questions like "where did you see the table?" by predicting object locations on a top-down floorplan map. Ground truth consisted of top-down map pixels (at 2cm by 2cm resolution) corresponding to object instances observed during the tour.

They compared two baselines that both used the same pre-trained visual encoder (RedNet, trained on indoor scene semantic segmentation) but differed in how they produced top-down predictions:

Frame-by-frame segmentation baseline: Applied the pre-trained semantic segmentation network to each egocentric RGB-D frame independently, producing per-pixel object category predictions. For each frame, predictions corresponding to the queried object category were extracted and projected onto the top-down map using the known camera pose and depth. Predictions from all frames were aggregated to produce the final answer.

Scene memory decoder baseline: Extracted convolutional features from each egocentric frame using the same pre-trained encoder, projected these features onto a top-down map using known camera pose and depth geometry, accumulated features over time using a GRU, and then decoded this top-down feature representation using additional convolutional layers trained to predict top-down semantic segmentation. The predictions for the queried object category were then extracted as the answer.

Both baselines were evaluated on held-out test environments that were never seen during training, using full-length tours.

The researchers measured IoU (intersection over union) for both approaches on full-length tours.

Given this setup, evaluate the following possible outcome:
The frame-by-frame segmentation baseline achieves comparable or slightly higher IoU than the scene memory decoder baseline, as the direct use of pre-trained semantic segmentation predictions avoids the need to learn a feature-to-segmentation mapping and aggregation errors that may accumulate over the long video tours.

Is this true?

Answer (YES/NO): NO